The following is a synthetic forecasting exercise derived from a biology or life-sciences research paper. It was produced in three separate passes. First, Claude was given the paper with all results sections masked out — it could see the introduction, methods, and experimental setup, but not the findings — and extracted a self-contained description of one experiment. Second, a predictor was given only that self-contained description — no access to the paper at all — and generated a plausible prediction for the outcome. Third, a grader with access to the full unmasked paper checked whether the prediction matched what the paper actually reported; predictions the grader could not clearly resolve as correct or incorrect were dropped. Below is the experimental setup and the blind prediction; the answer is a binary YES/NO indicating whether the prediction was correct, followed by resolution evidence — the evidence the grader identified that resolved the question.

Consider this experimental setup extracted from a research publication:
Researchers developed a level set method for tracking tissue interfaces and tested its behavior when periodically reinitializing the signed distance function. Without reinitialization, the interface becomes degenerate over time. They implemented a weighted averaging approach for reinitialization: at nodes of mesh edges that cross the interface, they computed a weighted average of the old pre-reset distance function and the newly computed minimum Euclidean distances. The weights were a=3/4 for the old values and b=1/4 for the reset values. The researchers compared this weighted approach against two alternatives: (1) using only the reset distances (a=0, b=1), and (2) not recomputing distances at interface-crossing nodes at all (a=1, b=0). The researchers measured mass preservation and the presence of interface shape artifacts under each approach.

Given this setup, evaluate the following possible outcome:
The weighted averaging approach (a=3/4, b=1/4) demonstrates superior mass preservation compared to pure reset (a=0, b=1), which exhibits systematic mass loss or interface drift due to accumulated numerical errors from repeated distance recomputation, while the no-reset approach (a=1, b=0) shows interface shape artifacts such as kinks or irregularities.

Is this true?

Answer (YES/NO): YES